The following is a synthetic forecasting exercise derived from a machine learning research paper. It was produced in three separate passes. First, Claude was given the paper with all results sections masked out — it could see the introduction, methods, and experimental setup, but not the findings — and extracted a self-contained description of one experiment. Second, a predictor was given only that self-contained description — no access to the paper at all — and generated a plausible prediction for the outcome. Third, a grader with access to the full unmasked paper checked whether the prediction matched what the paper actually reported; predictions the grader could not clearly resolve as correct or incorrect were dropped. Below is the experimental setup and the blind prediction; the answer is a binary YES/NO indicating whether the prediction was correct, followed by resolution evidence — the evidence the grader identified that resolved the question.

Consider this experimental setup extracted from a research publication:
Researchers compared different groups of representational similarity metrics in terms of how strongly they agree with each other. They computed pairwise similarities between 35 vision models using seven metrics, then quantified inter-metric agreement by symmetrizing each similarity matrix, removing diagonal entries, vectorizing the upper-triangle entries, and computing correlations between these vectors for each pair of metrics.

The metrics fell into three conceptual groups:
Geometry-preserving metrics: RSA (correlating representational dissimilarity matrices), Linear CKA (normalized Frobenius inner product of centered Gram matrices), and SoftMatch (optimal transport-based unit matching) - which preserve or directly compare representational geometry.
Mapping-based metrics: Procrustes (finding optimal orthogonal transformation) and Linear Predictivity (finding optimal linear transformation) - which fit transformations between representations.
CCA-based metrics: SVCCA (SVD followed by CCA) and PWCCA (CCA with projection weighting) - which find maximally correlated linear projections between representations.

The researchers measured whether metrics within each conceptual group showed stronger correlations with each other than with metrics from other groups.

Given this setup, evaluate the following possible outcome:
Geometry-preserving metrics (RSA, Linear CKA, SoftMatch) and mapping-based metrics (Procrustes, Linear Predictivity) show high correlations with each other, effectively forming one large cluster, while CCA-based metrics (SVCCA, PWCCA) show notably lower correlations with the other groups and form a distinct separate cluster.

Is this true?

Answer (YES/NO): NO